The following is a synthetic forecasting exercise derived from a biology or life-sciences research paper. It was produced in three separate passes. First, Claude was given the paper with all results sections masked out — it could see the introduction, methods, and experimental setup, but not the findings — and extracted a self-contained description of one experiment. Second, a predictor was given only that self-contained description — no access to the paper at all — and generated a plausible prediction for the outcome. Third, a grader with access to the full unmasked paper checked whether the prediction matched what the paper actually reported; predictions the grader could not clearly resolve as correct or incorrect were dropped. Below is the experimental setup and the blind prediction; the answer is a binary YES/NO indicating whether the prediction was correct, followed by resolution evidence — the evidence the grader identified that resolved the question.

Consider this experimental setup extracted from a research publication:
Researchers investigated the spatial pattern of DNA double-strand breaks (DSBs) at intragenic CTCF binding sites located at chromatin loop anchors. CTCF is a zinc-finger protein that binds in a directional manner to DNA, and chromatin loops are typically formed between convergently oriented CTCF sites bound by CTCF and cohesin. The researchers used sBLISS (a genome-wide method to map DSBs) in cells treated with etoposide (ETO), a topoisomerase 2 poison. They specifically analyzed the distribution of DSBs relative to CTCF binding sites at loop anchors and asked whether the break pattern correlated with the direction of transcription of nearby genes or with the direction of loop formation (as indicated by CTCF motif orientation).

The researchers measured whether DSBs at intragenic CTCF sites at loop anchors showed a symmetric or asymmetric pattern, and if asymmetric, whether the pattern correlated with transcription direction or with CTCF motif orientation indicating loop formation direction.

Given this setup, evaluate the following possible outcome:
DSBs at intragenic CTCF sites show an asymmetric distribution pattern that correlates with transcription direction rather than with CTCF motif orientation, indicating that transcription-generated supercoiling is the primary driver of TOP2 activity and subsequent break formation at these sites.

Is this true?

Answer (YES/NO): YES